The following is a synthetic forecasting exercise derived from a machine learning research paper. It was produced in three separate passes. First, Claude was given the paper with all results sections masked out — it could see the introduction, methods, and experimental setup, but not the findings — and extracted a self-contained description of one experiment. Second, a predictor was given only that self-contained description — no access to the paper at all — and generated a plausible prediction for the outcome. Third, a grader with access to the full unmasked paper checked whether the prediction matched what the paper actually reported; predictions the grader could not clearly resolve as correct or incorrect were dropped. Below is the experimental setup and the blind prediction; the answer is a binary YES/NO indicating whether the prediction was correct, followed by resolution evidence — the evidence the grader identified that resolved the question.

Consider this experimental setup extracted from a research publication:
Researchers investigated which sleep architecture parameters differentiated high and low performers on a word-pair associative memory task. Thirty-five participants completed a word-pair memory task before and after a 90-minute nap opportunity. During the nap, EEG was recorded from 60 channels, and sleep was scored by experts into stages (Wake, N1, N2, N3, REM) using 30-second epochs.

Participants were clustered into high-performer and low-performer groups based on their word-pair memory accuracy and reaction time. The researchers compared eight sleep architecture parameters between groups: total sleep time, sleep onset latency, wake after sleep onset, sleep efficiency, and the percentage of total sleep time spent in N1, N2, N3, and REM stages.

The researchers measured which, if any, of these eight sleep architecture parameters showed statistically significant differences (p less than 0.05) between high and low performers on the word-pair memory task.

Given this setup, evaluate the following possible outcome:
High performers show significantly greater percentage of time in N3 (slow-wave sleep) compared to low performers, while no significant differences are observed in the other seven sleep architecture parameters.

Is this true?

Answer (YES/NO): NO